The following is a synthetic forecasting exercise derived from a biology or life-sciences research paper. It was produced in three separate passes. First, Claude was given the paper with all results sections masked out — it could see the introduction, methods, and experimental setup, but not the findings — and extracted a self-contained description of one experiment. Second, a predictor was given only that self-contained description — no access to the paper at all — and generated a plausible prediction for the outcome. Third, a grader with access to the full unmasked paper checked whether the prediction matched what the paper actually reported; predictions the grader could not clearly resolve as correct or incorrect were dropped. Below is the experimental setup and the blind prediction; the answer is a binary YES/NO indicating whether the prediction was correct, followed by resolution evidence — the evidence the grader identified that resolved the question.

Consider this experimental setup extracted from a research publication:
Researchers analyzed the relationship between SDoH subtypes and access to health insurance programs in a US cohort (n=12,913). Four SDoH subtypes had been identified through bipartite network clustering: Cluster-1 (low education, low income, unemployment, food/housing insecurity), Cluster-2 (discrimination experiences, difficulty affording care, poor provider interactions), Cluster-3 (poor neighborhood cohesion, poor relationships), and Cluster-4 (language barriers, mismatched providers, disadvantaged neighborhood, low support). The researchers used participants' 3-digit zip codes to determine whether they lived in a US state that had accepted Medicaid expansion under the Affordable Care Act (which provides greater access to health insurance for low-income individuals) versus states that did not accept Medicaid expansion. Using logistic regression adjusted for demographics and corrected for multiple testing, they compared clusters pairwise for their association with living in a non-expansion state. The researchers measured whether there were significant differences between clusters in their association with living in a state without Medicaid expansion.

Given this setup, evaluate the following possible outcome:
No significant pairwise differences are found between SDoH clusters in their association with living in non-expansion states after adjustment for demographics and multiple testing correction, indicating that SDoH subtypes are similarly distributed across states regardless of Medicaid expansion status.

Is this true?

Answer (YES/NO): NO